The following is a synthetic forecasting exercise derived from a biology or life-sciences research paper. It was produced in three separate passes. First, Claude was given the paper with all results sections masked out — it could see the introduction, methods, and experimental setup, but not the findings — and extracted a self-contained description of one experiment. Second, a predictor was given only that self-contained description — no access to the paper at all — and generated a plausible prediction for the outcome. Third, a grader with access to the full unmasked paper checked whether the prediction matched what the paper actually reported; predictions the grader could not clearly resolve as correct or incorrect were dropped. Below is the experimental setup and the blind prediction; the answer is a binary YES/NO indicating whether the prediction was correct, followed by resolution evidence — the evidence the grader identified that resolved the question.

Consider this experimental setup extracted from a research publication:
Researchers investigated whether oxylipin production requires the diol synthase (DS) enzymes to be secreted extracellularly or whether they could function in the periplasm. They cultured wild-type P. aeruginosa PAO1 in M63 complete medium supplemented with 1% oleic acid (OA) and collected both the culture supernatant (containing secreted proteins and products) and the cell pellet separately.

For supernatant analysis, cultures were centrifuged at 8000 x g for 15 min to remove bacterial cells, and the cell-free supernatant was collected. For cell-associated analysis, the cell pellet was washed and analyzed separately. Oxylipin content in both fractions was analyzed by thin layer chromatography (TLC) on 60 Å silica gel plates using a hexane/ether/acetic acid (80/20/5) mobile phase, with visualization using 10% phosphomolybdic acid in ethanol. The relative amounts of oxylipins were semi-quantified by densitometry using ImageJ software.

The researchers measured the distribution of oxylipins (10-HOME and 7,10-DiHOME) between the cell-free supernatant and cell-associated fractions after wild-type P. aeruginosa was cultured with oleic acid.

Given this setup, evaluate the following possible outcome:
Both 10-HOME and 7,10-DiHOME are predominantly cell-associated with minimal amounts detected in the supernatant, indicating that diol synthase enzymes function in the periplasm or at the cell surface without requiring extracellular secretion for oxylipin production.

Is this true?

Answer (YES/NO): NO